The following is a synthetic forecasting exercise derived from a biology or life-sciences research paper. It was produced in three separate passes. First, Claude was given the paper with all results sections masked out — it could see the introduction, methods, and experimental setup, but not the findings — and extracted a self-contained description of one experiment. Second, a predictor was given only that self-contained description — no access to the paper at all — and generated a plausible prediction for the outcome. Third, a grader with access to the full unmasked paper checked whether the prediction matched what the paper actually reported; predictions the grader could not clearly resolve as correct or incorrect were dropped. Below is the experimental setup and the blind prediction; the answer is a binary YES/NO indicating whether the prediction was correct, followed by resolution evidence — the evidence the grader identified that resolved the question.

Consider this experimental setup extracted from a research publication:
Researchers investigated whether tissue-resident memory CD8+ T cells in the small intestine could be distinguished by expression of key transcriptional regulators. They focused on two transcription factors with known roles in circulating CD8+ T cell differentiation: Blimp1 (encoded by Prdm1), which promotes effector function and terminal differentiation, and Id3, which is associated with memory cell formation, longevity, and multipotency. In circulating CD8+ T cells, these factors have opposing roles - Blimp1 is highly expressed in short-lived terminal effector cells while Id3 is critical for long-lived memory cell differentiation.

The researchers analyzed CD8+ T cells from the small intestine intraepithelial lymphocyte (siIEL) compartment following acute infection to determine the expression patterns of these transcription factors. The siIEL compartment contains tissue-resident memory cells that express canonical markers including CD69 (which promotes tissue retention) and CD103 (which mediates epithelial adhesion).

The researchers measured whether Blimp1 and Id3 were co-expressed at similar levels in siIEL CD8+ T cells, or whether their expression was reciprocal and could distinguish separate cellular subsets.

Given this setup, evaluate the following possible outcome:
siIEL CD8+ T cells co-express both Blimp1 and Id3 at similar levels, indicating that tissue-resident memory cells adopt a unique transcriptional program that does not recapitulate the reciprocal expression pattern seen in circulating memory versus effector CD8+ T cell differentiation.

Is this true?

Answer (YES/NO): NO